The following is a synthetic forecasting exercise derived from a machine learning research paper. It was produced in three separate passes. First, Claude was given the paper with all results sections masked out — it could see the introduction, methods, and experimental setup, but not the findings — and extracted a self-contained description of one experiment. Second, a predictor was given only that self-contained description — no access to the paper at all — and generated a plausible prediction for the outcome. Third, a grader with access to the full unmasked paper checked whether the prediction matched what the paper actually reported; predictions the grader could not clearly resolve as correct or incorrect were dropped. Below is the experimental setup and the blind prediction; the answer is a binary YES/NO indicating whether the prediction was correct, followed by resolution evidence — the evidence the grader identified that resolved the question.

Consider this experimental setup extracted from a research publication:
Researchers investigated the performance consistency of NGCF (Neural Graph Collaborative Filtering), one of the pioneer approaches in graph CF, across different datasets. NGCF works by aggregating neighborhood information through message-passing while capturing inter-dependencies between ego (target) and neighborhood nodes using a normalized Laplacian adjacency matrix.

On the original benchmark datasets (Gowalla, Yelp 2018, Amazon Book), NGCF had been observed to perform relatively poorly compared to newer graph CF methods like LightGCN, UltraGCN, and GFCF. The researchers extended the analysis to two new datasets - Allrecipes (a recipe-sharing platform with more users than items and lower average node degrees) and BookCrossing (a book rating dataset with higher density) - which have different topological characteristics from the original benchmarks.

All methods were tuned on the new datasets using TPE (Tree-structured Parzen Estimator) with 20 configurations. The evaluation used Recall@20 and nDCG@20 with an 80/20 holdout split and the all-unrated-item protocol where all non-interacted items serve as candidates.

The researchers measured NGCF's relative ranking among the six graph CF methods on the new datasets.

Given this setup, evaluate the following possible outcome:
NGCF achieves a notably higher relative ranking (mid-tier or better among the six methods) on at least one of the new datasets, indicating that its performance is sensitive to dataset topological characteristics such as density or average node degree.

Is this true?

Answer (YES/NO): NO